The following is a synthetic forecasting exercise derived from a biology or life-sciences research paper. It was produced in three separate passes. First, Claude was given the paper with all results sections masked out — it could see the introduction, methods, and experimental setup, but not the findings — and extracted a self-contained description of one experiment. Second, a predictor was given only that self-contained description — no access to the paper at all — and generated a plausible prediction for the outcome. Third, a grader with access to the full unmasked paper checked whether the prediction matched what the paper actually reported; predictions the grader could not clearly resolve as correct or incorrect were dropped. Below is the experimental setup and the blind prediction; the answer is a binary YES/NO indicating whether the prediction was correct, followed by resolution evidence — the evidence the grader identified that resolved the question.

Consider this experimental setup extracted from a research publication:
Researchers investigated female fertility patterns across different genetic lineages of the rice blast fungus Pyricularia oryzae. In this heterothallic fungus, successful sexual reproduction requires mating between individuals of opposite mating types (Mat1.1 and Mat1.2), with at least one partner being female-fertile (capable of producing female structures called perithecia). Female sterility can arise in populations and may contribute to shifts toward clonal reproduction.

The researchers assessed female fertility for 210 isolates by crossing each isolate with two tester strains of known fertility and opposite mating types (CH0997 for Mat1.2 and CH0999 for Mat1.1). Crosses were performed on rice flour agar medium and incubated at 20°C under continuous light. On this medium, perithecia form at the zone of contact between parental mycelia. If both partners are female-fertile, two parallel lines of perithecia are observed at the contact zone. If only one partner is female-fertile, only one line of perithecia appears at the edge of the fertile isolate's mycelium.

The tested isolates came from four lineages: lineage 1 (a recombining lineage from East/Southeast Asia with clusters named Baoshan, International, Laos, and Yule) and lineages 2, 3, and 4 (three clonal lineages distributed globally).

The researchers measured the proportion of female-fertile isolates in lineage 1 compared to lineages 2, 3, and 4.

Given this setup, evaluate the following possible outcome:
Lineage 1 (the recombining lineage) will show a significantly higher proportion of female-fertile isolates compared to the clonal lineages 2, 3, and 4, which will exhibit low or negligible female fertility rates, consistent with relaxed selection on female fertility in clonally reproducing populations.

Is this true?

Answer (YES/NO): YES